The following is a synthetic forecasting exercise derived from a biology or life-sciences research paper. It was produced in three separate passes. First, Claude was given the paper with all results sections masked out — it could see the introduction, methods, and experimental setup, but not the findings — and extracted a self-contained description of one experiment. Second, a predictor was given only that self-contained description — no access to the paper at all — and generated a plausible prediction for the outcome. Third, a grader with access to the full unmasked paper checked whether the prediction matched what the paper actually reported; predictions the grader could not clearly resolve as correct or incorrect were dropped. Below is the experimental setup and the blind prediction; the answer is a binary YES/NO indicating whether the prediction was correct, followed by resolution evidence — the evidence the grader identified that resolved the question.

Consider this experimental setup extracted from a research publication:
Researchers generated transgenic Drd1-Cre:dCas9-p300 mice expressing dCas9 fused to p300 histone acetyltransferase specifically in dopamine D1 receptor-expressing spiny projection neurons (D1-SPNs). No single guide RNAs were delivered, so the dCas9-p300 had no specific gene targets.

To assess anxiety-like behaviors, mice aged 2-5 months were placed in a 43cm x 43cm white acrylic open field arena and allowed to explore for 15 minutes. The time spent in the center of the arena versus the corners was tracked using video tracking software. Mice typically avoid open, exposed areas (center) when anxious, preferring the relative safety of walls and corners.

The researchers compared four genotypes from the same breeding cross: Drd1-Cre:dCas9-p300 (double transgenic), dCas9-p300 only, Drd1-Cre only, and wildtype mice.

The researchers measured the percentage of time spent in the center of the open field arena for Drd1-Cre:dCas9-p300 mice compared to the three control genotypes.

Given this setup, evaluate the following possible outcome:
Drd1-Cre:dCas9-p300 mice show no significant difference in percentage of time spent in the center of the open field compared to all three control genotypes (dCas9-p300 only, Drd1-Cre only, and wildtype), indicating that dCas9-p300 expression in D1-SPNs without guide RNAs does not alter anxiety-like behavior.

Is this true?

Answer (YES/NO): YES